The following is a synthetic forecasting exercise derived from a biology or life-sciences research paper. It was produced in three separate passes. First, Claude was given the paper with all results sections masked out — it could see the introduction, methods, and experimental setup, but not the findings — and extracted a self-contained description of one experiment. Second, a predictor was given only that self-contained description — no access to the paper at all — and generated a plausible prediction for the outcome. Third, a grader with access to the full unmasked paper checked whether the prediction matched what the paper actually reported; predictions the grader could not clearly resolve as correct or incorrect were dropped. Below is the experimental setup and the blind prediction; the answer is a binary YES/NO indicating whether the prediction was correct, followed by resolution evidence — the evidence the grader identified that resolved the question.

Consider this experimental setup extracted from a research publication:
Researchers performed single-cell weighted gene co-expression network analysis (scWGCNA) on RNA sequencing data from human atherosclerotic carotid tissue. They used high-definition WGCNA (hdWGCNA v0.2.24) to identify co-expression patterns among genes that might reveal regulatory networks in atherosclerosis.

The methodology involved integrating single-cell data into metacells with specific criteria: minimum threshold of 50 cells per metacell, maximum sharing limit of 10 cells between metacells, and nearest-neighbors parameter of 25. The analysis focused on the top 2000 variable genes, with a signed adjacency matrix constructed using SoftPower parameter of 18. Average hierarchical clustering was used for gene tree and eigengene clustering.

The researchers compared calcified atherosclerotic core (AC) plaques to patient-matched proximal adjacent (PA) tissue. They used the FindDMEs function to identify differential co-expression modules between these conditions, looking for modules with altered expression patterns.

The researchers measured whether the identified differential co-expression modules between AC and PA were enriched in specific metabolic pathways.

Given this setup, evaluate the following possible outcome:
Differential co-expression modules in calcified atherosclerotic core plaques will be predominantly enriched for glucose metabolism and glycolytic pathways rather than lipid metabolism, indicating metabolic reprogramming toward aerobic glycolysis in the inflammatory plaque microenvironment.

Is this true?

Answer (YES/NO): YES